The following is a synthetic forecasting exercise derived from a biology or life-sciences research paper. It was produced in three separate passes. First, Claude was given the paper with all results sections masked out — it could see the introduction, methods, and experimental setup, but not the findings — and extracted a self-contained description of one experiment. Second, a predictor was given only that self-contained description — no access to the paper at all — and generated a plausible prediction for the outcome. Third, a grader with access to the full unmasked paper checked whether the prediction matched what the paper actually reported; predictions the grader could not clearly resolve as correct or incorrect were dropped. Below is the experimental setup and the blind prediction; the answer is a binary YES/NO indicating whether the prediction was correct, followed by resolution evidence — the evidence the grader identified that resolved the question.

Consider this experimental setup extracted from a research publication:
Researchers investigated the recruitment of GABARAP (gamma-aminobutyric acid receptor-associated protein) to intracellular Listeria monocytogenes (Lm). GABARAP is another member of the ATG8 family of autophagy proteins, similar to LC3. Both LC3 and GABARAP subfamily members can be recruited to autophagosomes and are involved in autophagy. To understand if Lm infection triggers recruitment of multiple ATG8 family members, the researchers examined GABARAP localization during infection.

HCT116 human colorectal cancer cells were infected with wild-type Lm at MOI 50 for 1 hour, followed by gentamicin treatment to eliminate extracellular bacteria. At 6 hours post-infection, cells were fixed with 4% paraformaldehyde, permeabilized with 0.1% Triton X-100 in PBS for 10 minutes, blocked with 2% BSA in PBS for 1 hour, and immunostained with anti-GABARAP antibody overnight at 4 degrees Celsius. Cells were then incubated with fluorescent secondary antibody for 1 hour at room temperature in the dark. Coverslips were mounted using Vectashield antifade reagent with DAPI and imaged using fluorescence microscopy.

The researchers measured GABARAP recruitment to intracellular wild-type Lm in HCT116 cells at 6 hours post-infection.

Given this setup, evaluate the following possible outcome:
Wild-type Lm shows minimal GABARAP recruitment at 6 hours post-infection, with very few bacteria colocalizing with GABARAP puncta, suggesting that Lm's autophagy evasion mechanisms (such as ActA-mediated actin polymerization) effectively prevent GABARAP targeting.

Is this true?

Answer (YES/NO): NO